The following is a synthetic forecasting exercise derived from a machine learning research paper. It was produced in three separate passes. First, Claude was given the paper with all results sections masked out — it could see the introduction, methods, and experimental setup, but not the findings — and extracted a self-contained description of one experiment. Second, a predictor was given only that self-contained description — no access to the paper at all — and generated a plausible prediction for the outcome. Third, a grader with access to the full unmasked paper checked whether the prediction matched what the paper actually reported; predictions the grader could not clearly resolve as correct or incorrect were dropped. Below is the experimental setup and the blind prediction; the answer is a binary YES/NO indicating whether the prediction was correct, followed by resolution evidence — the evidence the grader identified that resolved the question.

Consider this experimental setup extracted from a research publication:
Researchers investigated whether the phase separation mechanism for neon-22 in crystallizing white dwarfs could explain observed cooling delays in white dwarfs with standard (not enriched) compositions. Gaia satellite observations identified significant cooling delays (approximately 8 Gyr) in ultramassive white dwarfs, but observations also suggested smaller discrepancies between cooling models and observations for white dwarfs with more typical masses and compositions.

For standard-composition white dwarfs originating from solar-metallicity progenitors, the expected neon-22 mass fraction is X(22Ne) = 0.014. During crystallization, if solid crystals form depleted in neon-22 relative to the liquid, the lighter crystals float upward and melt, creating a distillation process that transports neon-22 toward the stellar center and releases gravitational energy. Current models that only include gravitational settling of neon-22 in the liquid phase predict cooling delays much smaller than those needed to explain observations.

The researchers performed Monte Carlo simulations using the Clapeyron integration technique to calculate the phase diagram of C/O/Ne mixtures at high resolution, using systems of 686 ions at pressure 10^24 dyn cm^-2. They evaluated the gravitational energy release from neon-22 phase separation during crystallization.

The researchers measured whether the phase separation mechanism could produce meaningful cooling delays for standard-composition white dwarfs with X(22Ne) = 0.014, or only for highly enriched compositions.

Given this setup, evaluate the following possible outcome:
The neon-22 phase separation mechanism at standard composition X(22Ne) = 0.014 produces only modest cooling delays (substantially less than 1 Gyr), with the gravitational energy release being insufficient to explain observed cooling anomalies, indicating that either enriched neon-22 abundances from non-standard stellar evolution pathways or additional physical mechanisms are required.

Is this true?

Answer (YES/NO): NO